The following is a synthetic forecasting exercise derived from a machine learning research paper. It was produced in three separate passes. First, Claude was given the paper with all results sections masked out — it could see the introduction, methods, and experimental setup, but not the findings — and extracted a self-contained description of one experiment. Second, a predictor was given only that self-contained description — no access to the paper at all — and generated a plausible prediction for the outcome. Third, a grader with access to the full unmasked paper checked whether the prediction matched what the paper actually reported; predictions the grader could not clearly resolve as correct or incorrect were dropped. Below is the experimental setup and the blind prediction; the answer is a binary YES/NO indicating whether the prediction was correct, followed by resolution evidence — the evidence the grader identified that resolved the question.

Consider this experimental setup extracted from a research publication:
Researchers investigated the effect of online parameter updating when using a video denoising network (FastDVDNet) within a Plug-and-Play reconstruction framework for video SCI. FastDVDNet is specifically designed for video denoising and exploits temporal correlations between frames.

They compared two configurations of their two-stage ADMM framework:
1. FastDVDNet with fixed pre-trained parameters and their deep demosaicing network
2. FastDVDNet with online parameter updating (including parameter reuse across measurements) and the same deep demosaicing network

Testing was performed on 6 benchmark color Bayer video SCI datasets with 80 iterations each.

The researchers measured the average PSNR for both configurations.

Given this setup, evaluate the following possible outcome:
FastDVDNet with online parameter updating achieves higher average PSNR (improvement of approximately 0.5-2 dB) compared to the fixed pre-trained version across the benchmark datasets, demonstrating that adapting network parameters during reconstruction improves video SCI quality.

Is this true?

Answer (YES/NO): NO